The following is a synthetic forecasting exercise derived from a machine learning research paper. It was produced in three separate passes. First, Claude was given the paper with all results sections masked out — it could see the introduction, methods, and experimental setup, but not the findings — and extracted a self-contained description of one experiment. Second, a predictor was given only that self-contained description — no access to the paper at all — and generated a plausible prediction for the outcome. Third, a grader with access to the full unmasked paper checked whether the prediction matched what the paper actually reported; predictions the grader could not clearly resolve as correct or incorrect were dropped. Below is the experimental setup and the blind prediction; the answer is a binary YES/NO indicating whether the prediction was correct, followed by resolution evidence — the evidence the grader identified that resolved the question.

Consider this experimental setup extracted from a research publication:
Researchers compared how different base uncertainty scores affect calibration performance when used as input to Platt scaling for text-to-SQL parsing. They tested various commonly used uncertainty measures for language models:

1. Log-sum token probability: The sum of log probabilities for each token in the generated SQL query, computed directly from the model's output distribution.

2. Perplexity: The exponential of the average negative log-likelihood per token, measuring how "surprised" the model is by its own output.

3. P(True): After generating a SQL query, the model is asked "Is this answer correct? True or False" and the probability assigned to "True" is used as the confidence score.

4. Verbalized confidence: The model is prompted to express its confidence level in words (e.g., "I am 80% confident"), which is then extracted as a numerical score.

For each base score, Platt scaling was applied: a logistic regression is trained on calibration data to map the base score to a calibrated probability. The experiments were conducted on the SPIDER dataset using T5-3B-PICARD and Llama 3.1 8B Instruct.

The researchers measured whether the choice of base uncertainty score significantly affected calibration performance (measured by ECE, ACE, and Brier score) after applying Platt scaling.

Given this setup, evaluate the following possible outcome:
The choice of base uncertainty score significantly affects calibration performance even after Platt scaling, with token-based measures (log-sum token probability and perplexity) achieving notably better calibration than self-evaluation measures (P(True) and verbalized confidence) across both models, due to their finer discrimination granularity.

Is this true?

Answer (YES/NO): NO